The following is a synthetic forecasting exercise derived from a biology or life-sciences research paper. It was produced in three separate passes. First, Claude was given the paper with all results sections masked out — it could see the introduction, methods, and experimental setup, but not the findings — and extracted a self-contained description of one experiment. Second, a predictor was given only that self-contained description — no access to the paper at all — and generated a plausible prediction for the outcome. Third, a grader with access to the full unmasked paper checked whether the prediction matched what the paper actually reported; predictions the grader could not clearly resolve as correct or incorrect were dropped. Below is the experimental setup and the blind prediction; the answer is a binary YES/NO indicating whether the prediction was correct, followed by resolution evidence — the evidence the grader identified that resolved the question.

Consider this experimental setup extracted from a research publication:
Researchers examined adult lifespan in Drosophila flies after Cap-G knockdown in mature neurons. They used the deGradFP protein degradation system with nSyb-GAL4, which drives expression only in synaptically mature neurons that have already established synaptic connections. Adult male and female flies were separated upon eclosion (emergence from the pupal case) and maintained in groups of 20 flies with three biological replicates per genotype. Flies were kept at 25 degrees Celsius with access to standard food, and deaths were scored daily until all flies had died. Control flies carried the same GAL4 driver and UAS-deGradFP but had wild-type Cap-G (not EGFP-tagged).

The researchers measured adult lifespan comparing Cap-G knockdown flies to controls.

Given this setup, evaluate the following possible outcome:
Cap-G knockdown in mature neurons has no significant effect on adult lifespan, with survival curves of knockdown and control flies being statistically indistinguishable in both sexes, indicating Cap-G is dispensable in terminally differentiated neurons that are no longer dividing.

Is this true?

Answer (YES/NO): NO